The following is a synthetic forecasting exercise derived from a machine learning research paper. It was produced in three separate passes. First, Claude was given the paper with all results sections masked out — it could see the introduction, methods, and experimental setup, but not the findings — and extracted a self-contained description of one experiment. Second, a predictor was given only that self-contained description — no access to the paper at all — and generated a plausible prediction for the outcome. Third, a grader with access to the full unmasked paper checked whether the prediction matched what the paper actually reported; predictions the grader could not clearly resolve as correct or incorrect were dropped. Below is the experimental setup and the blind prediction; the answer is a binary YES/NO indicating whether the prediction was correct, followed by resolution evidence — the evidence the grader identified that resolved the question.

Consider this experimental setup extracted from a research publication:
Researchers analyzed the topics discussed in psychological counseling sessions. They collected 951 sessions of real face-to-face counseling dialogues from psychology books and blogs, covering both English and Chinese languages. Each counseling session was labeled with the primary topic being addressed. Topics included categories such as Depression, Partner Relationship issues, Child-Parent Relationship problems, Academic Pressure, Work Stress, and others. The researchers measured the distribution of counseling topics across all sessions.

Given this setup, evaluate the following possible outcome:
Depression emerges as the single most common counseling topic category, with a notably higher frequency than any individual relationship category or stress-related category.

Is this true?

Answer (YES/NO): NO